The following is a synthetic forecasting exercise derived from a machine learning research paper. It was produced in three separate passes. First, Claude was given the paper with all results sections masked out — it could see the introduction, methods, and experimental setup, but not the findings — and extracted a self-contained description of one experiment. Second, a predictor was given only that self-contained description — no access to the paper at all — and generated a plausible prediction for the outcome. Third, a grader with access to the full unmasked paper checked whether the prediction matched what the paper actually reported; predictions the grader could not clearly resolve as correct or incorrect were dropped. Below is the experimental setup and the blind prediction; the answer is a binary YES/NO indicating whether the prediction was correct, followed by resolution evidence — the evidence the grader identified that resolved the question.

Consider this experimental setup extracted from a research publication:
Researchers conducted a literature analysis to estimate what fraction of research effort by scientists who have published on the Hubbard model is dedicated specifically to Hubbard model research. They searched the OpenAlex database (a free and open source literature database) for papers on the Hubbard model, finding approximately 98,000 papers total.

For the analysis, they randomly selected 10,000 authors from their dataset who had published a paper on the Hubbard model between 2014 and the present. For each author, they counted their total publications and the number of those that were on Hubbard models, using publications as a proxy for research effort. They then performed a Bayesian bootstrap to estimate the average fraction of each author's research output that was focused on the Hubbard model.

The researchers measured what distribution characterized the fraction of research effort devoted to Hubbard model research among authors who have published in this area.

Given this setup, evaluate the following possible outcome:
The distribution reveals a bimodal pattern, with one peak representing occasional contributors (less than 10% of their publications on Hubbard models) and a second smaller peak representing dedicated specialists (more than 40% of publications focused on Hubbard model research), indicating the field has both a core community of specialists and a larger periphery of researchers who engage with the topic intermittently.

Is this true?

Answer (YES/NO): NO